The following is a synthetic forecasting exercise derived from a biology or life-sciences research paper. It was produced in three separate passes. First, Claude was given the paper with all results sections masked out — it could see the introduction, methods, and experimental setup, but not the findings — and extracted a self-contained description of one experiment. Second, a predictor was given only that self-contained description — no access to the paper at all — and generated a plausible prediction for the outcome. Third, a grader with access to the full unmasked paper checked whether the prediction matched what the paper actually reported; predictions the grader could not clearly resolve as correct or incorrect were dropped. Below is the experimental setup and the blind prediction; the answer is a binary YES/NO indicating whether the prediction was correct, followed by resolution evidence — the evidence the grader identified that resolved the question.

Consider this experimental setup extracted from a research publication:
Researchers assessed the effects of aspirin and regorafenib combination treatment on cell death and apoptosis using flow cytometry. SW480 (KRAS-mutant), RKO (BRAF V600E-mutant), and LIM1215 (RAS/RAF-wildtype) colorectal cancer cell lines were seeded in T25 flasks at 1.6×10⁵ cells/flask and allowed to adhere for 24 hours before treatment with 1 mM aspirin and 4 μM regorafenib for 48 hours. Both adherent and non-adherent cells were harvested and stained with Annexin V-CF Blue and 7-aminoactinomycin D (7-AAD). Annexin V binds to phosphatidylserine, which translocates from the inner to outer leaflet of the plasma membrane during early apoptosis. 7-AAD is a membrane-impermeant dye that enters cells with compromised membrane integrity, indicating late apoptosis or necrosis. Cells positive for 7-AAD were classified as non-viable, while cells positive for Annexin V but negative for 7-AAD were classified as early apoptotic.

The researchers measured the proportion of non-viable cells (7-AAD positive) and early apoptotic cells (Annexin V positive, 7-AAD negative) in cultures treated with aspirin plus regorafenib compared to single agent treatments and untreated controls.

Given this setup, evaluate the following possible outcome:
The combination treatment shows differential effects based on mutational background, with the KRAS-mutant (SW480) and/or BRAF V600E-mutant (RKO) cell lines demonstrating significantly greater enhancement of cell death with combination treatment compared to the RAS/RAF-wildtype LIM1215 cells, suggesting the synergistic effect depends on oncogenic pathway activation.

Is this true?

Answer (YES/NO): NO